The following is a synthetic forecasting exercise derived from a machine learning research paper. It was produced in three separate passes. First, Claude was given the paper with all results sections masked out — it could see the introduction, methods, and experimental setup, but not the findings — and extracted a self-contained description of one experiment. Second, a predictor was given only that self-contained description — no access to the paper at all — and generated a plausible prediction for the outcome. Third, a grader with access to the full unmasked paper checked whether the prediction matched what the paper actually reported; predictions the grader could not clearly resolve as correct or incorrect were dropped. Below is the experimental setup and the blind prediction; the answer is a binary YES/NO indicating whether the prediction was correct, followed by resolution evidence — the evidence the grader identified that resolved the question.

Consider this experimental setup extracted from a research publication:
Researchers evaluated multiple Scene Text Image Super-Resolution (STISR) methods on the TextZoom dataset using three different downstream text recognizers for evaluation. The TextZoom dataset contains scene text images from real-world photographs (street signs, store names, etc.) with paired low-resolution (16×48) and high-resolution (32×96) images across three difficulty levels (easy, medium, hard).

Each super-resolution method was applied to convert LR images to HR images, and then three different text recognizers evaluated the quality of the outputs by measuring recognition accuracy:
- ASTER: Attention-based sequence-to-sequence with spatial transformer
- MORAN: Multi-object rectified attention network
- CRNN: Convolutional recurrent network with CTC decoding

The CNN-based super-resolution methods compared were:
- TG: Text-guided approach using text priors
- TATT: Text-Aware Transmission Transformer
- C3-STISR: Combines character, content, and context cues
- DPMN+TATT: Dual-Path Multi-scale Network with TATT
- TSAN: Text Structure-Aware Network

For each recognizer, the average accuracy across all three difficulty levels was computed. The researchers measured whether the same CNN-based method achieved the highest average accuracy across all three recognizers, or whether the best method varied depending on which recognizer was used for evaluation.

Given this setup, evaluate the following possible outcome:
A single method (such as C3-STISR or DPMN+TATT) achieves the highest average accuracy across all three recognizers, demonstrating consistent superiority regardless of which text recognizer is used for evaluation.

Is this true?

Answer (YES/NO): NO